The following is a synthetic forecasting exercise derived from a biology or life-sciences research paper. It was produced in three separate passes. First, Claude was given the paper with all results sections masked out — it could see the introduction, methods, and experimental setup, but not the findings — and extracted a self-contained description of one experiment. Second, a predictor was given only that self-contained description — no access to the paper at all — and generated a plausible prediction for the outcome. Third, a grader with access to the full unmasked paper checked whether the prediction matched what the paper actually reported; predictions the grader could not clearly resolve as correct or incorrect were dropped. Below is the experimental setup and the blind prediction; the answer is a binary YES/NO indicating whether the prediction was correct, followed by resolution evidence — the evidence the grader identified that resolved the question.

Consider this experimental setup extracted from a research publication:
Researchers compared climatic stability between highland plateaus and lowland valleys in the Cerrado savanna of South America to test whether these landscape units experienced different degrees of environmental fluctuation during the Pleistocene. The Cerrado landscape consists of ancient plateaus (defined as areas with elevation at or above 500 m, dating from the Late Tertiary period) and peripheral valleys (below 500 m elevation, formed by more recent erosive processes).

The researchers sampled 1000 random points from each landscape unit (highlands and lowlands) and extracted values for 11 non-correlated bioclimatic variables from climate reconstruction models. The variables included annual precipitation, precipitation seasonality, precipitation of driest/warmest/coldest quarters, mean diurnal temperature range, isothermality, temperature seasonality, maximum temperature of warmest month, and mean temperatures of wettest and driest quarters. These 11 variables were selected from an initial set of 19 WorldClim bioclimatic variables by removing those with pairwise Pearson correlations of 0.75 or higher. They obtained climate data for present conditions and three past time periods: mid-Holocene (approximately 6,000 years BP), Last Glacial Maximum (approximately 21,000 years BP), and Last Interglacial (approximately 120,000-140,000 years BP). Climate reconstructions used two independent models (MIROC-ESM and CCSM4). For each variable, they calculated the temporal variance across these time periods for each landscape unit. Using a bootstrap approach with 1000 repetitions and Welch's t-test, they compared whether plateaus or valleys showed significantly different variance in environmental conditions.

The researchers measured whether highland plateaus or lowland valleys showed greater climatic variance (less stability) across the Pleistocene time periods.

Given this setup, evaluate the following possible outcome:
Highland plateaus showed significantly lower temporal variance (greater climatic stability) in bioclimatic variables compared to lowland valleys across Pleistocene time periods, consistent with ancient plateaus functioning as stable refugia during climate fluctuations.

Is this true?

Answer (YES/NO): YES